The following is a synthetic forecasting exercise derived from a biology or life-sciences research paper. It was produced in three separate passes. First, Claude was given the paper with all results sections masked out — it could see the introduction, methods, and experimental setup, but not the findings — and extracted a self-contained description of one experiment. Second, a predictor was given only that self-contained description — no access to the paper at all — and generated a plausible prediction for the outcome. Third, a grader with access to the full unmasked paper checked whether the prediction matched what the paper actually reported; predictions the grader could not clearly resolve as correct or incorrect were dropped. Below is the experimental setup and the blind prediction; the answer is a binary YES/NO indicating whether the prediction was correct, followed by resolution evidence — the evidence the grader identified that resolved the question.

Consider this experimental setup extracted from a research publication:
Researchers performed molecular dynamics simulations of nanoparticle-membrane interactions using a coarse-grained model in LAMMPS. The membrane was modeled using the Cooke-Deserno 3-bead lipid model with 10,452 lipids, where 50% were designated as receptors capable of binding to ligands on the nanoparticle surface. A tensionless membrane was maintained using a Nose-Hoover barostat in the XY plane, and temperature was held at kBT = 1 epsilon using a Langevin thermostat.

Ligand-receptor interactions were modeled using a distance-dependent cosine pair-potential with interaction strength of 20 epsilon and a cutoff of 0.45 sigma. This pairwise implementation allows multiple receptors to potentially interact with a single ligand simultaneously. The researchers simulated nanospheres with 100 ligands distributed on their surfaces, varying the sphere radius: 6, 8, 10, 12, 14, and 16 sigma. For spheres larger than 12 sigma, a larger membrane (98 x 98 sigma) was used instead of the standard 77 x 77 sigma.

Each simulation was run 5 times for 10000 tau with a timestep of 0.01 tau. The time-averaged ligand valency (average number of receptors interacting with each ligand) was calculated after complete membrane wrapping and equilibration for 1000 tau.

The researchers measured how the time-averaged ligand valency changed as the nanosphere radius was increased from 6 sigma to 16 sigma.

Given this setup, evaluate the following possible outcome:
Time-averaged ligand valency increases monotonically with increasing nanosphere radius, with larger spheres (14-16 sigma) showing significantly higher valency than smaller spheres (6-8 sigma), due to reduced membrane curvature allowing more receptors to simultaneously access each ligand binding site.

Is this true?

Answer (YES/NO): NO